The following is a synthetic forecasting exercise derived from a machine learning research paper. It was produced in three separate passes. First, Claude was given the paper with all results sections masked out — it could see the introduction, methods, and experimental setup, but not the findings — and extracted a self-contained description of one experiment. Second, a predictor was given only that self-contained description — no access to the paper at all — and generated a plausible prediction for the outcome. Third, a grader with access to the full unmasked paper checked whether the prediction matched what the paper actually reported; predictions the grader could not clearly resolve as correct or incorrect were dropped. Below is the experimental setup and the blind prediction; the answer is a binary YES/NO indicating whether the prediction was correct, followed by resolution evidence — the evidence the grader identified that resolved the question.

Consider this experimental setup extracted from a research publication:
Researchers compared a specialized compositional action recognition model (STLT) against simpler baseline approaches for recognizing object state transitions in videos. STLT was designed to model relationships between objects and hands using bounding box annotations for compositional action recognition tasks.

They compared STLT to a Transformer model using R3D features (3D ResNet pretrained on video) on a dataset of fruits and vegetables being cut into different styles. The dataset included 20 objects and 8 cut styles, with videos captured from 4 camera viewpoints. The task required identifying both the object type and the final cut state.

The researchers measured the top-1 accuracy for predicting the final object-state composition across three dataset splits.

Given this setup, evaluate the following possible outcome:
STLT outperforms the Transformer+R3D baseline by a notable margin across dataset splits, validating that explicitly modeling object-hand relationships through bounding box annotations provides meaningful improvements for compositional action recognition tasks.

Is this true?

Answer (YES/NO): NO